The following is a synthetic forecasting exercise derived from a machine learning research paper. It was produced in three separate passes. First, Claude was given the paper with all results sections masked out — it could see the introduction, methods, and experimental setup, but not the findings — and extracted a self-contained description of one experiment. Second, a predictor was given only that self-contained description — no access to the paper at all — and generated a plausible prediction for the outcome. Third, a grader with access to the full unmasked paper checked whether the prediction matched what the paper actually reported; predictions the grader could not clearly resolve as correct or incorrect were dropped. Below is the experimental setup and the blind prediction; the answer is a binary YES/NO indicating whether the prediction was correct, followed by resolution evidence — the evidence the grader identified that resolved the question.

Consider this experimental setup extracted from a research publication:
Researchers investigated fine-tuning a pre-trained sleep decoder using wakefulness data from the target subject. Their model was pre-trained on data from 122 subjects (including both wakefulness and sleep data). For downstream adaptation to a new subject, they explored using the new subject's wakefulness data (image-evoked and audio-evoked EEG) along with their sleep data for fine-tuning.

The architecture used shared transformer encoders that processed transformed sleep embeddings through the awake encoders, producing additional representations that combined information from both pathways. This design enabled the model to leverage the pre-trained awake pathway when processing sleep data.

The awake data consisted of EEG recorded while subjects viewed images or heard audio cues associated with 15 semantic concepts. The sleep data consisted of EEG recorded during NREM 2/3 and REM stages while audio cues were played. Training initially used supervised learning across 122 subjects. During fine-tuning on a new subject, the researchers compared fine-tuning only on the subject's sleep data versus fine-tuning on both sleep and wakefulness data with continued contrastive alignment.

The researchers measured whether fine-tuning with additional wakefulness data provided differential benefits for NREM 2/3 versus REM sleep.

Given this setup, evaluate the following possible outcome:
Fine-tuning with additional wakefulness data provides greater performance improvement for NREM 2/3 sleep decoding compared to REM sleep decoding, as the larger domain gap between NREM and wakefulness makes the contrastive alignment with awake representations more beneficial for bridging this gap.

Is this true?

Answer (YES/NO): NO